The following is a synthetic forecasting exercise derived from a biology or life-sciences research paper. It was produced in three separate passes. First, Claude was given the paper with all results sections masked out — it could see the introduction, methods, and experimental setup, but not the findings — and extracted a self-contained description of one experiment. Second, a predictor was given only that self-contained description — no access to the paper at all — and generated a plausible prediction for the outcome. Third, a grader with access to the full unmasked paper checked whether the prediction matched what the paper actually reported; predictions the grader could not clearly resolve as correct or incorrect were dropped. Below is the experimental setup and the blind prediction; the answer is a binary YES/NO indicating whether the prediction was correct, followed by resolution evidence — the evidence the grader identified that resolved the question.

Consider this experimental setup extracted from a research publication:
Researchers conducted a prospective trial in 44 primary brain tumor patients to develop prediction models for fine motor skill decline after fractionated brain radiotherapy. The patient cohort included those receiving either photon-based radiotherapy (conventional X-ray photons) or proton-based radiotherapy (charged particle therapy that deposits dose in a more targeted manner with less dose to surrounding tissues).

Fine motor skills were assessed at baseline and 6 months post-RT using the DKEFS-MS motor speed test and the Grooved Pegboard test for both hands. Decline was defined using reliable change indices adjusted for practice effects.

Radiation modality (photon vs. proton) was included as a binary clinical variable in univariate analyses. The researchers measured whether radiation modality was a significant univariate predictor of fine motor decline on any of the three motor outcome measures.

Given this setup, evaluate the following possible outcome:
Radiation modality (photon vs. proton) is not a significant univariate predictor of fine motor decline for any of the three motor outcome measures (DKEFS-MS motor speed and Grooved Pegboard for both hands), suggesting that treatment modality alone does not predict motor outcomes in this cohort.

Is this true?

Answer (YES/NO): YES